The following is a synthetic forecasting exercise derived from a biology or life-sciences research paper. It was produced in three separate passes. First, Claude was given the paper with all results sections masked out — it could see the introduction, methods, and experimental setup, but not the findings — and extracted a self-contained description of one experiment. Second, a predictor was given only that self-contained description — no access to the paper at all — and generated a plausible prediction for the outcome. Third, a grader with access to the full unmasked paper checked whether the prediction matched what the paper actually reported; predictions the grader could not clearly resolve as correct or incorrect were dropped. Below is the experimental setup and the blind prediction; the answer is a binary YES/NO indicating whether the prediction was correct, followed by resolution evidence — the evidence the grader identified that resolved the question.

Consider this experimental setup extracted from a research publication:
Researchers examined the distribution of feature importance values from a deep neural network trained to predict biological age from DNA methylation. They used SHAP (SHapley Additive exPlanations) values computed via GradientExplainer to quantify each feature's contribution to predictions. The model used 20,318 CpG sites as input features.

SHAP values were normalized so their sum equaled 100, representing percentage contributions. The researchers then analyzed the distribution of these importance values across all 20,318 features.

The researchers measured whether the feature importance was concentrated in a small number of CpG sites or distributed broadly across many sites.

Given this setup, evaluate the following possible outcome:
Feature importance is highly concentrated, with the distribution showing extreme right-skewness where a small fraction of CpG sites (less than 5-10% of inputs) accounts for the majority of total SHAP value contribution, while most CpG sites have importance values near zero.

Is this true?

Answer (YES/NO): YES